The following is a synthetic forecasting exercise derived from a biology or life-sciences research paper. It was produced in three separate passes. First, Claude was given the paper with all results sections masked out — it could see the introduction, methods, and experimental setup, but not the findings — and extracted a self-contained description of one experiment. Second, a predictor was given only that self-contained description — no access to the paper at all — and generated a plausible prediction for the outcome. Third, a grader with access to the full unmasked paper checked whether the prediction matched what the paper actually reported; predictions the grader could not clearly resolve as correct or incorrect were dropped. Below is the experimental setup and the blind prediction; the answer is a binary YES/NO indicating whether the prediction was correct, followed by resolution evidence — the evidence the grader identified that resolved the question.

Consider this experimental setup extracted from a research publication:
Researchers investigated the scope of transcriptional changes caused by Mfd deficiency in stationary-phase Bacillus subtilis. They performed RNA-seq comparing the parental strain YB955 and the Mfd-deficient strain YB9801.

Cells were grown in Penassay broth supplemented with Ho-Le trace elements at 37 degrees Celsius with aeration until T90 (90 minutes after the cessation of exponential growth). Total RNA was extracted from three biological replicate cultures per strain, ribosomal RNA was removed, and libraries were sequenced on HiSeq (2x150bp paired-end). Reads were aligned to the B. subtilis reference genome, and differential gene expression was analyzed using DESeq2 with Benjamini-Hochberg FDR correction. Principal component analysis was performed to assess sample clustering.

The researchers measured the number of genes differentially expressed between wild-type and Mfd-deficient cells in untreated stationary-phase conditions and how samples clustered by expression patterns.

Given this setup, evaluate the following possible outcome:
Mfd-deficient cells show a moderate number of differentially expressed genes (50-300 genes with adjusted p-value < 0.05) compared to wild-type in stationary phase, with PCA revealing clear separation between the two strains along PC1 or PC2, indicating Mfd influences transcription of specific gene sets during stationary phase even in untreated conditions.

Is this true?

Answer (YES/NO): NO